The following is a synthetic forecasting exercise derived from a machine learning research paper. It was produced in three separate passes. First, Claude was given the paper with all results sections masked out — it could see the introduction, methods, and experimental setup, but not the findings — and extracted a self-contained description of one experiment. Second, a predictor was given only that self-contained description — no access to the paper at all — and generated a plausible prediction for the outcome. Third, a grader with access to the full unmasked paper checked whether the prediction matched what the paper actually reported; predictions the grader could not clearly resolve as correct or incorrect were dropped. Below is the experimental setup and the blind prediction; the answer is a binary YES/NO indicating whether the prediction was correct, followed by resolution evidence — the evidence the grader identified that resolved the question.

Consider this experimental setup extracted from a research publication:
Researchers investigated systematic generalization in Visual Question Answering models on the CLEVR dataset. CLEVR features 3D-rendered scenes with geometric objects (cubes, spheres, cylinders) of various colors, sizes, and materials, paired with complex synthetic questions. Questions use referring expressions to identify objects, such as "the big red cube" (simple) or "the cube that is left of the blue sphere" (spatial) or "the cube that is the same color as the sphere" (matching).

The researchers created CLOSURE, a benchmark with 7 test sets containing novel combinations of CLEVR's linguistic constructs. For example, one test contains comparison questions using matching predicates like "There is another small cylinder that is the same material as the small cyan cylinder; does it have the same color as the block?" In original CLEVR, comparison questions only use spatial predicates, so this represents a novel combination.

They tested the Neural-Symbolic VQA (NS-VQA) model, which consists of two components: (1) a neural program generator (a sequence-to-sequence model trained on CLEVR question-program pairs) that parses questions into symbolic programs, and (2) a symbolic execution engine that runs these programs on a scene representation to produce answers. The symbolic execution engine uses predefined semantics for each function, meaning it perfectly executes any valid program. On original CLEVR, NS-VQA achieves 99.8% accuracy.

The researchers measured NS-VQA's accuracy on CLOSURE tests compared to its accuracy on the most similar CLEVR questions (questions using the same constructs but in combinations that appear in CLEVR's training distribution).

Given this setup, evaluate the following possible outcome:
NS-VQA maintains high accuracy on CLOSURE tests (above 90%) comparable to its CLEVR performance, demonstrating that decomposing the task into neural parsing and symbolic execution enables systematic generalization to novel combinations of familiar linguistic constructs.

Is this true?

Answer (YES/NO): NO